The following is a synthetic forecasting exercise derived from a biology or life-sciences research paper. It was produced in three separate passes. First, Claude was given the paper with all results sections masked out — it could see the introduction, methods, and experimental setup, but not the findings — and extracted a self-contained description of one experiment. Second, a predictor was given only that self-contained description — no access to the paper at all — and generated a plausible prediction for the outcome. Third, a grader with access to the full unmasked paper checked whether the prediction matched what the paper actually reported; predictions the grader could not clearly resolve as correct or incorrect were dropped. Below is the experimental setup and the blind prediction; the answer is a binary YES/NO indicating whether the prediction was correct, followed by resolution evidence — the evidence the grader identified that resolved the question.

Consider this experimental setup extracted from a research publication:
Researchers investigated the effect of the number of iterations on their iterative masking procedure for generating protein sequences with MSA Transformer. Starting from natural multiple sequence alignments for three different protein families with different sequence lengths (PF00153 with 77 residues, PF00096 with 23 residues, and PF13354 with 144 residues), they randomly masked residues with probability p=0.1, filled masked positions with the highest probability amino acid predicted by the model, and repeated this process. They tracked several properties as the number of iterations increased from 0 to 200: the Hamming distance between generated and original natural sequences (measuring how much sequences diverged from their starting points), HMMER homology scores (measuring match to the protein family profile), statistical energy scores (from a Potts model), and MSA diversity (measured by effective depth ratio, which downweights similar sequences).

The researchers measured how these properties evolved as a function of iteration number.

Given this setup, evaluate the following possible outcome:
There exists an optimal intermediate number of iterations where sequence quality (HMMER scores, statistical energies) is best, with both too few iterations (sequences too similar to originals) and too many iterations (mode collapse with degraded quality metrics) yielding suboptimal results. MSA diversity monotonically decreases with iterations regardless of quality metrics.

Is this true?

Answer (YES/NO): NO